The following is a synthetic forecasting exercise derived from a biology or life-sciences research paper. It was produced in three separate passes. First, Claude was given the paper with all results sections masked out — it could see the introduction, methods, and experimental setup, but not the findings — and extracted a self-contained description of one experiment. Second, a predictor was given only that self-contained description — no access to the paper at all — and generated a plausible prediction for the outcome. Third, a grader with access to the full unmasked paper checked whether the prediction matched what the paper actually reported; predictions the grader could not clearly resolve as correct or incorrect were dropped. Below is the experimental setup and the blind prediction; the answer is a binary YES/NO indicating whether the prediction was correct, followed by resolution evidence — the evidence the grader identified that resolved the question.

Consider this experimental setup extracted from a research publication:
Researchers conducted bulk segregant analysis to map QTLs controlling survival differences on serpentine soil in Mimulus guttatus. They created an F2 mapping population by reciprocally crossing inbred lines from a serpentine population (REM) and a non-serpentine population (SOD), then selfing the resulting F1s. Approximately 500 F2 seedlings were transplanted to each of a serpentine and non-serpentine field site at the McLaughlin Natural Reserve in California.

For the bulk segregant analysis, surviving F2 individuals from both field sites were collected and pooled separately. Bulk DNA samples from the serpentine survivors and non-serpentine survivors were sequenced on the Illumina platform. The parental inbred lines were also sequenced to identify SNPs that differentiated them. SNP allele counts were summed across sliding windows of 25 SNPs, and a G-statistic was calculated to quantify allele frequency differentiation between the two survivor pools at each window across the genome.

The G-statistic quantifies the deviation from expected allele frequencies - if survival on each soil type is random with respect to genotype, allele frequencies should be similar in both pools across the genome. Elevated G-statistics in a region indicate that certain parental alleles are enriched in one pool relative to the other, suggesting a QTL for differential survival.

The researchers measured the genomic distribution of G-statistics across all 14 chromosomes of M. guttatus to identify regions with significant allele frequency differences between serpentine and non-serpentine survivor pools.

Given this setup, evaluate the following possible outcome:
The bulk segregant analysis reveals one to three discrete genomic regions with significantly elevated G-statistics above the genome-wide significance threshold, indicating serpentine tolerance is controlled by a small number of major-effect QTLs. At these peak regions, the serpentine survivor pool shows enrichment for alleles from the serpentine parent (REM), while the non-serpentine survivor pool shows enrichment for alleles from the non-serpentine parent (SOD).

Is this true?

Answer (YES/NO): NO